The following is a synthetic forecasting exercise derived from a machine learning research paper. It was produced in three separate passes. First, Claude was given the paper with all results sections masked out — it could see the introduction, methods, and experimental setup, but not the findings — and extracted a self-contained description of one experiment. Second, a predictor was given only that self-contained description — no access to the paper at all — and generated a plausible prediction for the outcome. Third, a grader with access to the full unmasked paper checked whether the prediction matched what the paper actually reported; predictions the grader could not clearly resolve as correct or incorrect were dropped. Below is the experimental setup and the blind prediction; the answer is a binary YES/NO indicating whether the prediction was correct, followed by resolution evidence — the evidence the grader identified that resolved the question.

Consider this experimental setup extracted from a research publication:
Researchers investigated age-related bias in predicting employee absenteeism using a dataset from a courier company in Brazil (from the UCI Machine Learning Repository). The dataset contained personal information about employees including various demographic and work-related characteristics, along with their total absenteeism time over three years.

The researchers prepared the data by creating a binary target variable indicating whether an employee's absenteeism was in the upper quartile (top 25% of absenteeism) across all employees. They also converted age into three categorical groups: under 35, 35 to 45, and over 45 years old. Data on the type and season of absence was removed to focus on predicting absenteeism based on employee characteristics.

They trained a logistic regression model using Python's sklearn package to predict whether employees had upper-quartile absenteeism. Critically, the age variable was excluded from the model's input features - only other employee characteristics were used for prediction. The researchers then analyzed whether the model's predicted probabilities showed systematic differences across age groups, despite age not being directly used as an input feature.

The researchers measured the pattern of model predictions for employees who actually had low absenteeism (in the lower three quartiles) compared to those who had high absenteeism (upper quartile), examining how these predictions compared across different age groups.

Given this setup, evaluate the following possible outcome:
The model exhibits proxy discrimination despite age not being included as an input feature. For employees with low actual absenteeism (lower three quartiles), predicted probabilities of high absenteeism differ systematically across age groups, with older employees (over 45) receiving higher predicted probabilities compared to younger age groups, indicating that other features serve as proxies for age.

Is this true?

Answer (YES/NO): YES